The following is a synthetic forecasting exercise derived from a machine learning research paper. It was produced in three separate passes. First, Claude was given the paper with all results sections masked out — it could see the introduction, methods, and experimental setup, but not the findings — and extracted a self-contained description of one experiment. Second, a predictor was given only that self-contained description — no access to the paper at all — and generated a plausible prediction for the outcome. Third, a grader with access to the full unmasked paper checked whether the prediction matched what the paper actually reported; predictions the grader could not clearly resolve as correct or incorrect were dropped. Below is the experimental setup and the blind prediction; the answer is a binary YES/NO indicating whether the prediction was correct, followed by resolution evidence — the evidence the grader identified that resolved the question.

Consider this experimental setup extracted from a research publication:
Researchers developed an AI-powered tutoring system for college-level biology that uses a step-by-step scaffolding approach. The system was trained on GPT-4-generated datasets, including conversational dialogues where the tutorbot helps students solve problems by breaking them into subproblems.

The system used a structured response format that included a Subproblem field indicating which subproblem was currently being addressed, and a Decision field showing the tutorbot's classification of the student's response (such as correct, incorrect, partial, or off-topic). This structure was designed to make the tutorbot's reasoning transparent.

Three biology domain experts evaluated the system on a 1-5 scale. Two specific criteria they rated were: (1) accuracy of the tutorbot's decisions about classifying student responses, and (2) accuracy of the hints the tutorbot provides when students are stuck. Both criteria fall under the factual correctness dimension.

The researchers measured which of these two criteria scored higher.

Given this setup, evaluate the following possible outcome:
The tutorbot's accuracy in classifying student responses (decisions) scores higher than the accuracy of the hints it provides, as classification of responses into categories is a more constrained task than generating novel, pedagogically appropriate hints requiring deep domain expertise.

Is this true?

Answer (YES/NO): NO